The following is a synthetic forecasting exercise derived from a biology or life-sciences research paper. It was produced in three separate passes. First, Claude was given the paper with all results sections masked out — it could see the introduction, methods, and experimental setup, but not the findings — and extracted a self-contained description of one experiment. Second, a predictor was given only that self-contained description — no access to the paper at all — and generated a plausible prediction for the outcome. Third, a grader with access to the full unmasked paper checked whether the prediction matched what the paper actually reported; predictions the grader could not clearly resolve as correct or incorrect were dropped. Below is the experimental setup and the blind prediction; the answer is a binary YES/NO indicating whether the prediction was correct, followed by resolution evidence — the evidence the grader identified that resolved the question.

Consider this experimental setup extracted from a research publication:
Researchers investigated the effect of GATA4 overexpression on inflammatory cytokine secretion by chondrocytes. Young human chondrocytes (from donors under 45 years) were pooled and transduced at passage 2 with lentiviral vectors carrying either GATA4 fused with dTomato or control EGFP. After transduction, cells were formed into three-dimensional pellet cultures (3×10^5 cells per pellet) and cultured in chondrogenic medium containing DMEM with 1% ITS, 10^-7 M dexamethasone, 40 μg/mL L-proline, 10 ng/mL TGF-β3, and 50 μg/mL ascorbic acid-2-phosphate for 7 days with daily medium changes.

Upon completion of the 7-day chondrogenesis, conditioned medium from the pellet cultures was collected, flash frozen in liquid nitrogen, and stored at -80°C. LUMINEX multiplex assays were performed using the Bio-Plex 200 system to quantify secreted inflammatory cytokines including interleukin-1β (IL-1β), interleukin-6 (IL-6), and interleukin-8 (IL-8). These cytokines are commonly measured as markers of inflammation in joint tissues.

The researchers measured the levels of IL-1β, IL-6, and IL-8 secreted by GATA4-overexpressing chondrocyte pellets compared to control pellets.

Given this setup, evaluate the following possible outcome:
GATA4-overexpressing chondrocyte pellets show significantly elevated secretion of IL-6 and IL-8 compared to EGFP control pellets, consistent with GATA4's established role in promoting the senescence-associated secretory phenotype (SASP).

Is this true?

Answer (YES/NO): YES